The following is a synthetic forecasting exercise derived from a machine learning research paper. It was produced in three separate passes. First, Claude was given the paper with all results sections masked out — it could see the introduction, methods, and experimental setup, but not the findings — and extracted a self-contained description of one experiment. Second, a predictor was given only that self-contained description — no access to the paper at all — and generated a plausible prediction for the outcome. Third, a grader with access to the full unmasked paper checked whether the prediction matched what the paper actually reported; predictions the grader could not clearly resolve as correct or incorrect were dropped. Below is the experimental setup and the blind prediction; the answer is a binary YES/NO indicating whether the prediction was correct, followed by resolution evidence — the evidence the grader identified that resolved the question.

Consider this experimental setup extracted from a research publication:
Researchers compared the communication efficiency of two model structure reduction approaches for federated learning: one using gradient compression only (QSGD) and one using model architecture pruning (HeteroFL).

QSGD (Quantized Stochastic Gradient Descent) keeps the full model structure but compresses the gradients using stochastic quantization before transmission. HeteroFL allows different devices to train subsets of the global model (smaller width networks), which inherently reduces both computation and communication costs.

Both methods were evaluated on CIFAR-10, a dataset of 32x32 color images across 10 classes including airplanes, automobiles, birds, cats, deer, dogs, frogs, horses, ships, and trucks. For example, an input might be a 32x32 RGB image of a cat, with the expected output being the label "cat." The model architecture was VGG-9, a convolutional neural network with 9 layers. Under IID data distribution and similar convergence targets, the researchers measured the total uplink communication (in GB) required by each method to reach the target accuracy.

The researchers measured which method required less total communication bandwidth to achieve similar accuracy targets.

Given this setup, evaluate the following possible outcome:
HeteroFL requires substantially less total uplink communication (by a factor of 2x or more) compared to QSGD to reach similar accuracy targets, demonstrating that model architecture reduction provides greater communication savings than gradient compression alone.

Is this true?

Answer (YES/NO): NO